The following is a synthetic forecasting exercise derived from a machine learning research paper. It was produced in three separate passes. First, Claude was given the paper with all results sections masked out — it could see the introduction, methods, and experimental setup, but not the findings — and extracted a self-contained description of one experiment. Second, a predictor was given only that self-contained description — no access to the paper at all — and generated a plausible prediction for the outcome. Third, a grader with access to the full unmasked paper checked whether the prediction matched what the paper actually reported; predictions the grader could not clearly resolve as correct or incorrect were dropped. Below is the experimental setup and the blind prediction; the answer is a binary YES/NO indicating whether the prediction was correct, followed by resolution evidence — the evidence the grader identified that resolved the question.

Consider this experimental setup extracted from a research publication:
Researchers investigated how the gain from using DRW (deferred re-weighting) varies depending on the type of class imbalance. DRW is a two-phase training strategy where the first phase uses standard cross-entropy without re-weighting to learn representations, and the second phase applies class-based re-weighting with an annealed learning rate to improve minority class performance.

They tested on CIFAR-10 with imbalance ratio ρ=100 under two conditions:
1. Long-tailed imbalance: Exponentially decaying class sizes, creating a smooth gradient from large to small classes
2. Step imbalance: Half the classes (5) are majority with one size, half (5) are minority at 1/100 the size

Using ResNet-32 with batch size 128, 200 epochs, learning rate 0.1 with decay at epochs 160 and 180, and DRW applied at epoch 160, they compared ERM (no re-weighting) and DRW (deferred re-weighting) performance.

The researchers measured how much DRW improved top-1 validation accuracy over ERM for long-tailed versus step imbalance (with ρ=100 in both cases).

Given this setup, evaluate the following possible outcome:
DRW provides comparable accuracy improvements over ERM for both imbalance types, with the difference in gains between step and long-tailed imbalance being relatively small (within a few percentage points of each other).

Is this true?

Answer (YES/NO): NO